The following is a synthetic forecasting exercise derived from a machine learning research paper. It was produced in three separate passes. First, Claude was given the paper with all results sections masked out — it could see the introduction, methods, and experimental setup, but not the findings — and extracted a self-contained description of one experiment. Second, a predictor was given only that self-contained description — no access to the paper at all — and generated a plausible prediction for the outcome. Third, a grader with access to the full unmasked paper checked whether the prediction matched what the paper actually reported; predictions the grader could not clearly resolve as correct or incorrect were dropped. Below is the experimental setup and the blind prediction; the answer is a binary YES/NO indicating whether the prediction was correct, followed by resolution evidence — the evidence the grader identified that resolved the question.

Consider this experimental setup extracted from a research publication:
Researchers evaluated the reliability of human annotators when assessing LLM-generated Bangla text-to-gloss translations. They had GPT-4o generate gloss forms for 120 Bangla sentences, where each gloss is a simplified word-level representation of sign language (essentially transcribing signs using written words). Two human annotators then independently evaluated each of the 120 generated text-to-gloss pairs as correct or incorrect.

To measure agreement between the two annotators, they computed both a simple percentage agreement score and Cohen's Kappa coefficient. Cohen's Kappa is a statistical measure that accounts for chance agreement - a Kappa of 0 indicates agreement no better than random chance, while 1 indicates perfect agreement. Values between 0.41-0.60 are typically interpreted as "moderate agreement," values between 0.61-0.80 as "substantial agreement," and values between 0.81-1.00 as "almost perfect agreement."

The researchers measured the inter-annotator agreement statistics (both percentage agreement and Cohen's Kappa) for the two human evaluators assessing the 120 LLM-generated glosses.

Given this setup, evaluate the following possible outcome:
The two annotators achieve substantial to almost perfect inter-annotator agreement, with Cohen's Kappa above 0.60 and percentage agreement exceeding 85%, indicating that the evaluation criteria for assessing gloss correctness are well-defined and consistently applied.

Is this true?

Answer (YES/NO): YES